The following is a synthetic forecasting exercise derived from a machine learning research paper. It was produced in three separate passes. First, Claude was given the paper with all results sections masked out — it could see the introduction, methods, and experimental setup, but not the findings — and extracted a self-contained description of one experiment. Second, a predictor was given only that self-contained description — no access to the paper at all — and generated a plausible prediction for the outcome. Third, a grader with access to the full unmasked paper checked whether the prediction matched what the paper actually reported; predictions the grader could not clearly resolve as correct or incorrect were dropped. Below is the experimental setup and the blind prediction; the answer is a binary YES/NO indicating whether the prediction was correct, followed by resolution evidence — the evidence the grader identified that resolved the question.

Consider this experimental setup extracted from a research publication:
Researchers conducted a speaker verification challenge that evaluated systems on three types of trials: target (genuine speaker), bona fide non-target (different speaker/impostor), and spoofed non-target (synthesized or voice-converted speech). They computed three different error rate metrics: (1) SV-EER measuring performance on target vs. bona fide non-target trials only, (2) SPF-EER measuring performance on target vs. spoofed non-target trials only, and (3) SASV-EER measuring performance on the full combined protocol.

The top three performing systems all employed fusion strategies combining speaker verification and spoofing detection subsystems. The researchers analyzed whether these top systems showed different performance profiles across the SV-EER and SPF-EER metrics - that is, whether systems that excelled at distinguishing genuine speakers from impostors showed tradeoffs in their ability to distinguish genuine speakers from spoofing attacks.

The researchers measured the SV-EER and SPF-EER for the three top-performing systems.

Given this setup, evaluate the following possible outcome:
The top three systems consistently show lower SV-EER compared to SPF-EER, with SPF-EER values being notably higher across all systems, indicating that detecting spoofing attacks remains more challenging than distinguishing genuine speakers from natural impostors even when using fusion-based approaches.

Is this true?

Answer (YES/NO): NO